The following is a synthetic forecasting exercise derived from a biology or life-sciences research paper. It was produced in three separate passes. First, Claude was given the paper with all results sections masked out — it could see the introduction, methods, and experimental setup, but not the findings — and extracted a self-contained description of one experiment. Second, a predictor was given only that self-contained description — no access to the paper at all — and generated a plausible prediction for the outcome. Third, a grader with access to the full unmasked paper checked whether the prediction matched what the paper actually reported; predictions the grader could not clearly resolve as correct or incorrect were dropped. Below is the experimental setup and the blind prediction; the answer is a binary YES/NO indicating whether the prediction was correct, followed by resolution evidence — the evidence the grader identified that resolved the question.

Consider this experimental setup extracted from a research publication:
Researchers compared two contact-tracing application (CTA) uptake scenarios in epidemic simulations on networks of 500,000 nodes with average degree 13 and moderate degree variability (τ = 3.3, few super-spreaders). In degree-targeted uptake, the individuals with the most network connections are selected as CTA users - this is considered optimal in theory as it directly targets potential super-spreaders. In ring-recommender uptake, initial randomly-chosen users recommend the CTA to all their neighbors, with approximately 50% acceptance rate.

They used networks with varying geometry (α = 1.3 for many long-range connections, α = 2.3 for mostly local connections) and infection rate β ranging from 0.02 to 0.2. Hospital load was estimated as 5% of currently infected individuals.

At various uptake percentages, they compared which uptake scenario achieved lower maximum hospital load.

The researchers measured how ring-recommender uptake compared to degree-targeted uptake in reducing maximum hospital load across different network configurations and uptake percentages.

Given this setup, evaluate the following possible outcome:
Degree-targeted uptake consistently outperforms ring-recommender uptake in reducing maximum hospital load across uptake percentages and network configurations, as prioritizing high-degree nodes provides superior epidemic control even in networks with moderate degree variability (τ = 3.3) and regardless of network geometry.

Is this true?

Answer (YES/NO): NO